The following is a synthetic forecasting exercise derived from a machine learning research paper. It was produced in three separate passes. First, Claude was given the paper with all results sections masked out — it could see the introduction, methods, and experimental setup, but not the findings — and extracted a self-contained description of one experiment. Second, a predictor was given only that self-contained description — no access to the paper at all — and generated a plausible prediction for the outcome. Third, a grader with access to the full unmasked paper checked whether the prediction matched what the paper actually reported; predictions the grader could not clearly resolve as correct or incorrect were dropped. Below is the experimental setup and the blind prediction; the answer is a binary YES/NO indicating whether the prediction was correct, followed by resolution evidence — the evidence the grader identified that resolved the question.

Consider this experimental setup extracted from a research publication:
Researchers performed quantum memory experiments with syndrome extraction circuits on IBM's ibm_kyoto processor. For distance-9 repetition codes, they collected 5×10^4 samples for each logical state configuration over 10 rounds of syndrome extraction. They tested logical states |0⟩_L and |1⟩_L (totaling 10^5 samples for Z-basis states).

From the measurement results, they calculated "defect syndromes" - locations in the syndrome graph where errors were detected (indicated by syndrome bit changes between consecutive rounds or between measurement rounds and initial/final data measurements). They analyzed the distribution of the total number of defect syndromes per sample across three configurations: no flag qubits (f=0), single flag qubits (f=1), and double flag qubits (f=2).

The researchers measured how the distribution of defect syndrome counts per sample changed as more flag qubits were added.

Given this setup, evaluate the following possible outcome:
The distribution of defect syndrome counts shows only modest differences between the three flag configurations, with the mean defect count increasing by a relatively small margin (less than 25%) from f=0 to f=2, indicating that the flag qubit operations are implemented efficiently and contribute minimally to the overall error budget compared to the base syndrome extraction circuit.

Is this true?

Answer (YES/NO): NO